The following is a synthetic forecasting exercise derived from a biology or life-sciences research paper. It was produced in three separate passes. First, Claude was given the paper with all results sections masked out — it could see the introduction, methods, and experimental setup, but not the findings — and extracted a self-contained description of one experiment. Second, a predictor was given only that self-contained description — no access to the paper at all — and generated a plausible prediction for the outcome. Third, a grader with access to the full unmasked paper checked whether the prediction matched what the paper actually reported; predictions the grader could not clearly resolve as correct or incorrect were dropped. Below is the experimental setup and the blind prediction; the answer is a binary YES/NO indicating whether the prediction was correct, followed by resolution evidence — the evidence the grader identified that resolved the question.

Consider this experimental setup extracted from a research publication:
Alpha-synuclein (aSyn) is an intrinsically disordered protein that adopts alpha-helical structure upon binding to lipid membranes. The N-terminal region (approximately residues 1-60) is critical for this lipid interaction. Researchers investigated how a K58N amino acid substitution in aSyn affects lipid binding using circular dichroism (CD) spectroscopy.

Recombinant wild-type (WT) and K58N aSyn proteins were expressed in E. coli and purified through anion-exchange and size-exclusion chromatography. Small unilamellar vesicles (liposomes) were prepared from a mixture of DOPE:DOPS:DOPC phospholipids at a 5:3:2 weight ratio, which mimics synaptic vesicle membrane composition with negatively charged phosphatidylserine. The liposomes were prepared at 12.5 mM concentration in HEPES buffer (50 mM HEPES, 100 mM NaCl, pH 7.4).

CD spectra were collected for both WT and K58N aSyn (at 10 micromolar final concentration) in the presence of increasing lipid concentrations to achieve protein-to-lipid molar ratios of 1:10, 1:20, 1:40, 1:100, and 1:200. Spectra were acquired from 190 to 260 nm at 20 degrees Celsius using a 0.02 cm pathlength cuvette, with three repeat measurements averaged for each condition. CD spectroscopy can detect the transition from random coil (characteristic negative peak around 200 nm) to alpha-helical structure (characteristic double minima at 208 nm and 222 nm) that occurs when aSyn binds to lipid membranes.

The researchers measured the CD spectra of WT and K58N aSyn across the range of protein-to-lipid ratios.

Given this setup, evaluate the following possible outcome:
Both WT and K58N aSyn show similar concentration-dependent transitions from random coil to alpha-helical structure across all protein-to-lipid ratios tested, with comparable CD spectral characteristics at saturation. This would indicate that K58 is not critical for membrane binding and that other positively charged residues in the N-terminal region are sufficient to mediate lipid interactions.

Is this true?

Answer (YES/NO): NO